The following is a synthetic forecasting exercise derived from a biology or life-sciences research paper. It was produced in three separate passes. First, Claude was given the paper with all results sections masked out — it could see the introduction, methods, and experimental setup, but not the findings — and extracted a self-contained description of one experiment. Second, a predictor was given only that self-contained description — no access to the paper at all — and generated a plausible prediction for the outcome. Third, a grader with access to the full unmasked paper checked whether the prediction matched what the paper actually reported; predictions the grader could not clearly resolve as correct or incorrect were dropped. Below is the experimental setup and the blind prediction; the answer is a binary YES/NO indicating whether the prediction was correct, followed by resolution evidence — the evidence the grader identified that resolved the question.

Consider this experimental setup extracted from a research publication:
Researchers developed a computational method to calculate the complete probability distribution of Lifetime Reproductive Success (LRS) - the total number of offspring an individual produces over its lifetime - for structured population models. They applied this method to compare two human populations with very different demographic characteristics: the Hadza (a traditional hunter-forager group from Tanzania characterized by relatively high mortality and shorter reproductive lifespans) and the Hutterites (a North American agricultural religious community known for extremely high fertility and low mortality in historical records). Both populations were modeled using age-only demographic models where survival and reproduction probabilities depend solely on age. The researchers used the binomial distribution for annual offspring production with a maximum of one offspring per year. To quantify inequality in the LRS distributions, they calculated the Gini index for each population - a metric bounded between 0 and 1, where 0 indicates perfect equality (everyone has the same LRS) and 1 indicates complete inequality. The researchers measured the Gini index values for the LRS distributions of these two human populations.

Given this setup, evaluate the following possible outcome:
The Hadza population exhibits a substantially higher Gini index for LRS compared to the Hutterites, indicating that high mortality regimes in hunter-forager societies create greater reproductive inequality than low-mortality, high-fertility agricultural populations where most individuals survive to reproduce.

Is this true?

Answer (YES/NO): YES